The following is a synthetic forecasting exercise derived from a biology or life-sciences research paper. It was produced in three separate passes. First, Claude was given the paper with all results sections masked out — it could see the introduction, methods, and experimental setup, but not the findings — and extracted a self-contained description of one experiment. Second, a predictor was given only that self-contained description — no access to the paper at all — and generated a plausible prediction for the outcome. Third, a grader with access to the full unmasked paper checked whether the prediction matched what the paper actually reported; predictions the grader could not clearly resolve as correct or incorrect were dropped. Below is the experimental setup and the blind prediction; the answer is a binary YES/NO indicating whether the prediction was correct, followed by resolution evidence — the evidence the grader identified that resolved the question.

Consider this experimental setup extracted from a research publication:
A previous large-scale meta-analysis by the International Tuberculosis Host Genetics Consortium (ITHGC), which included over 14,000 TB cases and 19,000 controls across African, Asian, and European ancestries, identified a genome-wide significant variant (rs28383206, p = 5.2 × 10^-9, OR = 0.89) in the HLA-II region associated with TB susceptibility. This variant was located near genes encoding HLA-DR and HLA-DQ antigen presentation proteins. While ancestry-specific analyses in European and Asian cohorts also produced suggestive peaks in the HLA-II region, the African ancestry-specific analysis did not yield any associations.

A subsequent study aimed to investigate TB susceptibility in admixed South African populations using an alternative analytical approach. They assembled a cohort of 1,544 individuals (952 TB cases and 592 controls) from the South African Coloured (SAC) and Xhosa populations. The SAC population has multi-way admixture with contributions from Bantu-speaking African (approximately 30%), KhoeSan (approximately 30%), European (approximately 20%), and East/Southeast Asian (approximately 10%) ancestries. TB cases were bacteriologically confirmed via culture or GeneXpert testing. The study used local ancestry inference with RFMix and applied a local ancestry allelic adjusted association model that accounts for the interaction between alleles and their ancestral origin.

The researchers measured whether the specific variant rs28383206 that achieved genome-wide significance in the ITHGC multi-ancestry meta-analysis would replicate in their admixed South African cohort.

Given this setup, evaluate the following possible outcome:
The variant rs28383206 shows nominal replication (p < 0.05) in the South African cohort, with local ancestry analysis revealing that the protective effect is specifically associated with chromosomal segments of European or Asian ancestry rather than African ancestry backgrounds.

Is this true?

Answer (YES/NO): NO